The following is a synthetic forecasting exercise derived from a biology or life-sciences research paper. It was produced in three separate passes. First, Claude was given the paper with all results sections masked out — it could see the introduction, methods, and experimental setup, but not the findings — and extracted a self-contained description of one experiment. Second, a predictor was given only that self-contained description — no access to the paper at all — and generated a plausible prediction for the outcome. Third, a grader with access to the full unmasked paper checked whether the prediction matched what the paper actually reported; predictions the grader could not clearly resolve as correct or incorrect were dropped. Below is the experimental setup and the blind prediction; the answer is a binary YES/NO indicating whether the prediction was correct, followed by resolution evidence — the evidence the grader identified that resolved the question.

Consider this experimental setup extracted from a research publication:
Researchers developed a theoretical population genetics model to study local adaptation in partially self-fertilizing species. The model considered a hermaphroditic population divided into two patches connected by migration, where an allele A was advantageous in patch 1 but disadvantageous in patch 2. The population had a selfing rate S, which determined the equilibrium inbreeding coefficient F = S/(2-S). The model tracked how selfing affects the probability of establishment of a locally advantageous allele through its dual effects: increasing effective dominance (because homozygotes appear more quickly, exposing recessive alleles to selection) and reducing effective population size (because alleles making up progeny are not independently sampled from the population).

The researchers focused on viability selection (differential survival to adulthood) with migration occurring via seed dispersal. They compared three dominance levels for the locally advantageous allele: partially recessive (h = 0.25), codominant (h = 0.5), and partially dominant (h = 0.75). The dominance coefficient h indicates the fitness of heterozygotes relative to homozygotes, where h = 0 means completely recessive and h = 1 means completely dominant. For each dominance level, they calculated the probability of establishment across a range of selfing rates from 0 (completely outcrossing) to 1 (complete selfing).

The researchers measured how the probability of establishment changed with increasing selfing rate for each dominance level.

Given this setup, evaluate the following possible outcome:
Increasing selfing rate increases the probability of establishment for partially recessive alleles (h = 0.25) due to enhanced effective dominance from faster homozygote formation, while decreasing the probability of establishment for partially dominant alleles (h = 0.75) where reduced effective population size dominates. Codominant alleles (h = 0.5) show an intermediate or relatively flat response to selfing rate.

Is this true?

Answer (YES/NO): NO